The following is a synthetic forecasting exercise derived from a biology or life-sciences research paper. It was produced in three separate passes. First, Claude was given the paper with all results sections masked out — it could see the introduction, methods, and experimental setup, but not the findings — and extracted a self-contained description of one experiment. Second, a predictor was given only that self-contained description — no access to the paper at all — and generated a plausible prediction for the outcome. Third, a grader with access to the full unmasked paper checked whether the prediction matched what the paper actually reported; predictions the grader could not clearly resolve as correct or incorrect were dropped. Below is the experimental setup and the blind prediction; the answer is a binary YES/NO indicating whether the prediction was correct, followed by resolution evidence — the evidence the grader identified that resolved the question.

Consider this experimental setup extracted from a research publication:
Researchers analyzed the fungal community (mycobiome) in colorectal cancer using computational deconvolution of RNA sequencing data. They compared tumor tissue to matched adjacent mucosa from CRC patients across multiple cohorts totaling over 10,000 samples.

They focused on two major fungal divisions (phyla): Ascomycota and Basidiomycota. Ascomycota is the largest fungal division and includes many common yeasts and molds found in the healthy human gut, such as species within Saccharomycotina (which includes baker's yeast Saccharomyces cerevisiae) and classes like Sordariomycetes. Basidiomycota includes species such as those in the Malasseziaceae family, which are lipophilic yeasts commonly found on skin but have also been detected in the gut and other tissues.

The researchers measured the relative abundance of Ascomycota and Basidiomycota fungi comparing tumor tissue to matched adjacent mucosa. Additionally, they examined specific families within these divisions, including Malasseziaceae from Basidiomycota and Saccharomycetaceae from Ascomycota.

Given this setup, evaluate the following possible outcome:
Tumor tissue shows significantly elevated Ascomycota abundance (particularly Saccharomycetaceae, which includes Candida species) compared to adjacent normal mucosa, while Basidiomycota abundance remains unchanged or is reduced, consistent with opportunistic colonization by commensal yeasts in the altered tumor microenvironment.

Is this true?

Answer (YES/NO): NO